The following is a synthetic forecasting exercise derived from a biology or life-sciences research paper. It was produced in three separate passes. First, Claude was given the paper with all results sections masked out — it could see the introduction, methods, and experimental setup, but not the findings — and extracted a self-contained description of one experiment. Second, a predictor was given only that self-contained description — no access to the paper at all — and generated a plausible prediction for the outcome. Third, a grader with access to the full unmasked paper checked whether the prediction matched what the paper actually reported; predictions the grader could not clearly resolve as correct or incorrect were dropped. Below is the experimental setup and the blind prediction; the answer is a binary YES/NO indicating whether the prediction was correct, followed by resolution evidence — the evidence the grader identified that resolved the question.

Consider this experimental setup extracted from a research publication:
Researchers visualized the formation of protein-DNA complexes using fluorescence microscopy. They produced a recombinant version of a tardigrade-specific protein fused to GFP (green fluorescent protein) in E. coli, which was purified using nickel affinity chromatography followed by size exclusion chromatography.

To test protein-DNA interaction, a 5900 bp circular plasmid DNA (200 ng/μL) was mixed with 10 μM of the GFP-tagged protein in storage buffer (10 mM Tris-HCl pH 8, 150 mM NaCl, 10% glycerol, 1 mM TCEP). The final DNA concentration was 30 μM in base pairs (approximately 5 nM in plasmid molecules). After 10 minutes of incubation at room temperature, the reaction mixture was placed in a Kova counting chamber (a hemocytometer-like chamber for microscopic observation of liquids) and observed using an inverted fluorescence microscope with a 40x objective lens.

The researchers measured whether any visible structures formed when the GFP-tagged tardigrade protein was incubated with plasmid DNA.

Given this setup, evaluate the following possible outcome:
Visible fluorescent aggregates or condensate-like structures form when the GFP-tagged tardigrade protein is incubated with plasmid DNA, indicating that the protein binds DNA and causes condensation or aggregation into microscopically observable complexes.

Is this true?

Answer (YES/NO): YES